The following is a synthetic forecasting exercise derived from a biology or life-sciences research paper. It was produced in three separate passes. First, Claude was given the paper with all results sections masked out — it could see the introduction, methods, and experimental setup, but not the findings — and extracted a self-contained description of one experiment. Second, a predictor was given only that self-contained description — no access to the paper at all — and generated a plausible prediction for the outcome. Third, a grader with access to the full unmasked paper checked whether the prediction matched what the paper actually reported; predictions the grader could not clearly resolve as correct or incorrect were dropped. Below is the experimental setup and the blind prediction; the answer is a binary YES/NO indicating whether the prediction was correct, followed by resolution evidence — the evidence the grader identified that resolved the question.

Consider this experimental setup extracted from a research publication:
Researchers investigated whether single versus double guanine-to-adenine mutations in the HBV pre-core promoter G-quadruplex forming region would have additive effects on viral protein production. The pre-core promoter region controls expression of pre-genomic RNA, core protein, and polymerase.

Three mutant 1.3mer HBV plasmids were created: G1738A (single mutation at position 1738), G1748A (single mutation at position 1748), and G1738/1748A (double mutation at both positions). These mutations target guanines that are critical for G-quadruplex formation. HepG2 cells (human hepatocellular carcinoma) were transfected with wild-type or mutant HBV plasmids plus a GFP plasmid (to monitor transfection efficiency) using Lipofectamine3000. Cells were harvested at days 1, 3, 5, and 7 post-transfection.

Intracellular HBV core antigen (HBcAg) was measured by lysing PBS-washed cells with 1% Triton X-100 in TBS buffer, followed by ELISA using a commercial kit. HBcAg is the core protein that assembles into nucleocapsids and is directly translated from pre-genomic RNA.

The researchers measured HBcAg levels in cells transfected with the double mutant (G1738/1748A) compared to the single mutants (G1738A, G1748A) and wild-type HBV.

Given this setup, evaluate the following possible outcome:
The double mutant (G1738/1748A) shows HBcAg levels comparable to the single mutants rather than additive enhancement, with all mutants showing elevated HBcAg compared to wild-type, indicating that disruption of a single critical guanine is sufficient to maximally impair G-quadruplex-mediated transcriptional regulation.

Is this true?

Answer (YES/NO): NO